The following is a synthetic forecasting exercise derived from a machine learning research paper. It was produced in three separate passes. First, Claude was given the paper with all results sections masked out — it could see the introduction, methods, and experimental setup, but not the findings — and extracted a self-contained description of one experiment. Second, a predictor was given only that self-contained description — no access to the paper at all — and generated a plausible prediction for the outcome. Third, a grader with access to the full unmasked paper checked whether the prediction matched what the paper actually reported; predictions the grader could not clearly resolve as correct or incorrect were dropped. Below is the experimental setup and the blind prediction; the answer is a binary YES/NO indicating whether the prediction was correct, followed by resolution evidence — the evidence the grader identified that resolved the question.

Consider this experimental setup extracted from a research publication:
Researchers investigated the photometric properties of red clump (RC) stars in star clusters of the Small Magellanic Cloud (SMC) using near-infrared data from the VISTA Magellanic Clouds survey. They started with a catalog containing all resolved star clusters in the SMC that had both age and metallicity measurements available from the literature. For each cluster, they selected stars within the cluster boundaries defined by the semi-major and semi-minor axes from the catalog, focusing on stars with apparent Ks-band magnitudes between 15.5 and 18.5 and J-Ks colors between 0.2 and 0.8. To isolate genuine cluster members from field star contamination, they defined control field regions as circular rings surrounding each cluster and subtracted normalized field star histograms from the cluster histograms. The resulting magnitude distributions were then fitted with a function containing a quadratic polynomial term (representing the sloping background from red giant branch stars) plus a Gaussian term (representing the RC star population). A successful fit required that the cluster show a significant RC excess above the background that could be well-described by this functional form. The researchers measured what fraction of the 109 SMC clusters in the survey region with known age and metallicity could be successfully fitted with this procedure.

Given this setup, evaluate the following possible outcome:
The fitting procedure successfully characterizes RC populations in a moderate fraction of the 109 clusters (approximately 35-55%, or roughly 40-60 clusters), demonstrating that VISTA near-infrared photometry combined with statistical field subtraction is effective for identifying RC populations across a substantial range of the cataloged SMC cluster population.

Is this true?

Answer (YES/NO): NO